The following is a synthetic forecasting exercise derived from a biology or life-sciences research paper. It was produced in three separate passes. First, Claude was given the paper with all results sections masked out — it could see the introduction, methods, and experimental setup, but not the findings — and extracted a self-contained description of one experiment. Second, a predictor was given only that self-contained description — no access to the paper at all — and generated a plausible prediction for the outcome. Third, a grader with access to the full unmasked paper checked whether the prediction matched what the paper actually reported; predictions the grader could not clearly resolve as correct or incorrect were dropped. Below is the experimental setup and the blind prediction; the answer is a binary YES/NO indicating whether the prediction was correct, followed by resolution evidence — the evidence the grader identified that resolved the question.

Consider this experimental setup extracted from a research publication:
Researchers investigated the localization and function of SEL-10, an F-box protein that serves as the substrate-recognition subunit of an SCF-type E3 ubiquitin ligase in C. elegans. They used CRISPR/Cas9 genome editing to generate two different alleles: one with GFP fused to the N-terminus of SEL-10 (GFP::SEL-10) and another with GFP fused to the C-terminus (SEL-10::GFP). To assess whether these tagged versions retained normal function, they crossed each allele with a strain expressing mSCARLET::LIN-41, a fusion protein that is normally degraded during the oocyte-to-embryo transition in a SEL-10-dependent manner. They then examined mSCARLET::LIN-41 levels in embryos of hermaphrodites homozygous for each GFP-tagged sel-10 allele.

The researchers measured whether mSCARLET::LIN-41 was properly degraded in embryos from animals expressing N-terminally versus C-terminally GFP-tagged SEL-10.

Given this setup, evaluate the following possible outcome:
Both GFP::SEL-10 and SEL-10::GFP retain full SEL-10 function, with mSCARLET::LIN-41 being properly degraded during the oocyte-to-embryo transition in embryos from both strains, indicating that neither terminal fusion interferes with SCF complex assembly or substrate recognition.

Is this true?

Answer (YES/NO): NO